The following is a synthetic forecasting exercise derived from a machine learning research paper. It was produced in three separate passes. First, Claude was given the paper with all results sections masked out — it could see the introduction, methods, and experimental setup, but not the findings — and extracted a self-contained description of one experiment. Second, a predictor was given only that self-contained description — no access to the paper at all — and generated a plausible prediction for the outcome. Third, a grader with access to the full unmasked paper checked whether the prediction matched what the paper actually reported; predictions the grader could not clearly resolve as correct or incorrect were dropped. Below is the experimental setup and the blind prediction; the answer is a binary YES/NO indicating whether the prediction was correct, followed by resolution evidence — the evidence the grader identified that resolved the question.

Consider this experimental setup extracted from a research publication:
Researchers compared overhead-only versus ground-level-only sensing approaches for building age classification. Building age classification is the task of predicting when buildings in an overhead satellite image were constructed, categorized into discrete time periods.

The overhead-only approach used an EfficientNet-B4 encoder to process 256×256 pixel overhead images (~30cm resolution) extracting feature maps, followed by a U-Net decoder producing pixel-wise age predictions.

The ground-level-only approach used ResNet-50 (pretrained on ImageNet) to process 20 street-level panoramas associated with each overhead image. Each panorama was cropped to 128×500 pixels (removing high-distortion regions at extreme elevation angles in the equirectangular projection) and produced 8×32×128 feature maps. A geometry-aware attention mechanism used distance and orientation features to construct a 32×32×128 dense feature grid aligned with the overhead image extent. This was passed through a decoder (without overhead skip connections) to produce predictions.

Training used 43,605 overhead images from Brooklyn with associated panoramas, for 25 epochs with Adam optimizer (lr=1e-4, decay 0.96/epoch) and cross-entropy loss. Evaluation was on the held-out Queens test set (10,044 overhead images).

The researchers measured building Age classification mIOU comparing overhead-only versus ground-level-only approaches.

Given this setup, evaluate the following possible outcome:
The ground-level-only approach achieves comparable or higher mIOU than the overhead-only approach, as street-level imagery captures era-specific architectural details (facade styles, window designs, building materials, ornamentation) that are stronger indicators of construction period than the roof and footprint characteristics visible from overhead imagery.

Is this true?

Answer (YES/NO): YES